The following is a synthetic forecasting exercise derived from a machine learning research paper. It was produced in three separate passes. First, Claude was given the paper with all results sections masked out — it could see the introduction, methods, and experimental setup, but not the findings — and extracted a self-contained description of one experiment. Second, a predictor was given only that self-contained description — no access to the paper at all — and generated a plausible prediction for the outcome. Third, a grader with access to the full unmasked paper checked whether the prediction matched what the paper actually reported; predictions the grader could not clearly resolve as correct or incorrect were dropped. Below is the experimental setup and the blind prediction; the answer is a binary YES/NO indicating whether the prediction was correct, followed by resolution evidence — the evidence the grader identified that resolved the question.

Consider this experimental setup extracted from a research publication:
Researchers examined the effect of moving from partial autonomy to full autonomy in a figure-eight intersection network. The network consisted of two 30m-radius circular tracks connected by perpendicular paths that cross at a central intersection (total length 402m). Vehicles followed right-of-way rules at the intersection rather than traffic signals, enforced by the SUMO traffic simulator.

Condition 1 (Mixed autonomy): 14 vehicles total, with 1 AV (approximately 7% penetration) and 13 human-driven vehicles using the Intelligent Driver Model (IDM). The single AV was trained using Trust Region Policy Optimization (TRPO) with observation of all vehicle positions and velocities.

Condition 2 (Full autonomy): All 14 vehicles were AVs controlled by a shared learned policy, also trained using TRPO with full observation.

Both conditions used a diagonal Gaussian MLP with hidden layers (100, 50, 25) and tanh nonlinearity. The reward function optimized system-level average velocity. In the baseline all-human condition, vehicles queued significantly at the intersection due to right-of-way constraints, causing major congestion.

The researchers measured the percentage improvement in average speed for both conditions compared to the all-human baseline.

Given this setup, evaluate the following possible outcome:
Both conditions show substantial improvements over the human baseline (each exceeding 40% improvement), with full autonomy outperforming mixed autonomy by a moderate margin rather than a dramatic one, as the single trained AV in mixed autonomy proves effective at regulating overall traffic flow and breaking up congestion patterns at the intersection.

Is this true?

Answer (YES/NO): NO